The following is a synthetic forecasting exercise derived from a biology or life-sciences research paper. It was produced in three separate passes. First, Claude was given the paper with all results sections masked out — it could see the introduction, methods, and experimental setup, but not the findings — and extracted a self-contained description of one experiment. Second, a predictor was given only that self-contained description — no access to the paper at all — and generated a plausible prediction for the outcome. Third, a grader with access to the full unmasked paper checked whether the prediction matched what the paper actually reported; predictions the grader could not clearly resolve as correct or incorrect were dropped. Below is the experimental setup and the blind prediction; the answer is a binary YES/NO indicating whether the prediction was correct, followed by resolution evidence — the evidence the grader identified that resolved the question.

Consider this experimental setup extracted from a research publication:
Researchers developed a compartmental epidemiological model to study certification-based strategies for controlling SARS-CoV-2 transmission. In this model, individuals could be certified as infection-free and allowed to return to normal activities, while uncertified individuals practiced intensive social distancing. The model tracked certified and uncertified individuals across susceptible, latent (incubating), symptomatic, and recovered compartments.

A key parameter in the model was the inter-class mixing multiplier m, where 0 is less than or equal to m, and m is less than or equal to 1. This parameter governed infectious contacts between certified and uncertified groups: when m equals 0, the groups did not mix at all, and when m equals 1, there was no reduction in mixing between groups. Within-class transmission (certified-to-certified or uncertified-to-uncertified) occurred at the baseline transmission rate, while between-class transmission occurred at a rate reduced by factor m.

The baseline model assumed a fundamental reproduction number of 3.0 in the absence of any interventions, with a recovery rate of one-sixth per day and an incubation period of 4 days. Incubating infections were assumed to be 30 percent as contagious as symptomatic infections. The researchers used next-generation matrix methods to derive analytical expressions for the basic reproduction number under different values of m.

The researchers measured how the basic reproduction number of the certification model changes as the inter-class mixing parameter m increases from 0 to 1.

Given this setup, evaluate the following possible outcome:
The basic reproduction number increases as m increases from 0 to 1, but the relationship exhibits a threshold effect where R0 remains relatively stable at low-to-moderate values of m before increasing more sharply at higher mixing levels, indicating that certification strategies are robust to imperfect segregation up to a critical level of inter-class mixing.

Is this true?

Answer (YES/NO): NO